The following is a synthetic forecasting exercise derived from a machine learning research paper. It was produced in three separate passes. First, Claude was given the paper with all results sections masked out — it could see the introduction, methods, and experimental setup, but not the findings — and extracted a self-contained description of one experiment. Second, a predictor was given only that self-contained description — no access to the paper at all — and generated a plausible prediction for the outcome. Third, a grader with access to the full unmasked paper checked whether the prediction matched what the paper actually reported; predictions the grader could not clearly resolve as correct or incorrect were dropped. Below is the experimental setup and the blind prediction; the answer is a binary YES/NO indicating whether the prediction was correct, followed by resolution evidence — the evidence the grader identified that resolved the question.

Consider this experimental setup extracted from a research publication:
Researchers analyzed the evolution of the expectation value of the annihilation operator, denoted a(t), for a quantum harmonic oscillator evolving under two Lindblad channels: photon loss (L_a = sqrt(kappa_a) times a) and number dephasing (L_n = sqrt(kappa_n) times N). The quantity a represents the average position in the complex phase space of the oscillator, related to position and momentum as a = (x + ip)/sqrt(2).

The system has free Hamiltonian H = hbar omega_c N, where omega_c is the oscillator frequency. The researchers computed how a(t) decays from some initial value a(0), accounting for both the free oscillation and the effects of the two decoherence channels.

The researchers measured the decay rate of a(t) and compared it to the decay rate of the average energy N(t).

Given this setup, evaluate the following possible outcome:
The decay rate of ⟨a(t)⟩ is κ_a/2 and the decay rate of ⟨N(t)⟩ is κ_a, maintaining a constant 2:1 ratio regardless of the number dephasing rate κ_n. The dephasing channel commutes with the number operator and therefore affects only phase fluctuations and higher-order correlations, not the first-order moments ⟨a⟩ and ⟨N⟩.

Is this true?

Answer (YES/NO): NO